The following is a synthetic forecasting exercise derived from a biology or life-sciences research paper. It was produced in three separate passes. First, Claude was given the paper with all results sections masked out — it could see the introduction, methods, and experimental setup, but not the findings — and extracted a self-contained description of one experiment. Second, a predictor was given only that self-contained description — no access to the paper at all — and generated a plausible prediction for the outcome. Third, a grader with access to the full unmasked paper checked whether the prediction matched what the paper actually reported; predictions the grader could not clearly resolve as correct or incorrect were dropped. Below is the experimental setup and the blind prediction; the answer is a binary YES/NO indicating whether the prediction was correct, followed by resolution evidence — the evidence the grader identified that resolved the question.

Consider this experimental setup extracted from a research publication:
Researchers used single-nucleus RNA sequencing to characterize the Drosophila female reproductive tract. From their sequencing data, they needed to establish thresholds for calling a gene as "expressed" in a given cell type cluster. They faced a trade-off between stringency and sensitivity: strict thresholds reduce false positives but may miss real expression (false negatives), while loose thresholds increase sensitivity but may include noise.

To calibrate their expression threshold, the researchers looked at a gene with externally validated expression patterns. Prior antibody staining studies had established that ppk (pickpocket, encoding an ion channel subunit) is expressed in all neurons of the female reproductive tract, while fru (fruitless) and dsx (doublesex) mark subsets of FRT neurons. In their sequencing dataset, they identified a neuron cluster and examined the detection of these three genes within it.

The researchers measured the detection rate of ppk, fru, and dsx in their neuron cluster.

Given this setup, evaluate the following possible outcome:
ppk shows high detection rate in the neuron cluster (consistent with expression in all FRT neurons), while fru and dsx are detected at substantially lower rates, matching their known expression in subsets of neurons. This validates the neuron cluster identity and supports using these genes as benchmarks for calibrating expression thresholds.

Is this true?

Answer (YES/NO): NO